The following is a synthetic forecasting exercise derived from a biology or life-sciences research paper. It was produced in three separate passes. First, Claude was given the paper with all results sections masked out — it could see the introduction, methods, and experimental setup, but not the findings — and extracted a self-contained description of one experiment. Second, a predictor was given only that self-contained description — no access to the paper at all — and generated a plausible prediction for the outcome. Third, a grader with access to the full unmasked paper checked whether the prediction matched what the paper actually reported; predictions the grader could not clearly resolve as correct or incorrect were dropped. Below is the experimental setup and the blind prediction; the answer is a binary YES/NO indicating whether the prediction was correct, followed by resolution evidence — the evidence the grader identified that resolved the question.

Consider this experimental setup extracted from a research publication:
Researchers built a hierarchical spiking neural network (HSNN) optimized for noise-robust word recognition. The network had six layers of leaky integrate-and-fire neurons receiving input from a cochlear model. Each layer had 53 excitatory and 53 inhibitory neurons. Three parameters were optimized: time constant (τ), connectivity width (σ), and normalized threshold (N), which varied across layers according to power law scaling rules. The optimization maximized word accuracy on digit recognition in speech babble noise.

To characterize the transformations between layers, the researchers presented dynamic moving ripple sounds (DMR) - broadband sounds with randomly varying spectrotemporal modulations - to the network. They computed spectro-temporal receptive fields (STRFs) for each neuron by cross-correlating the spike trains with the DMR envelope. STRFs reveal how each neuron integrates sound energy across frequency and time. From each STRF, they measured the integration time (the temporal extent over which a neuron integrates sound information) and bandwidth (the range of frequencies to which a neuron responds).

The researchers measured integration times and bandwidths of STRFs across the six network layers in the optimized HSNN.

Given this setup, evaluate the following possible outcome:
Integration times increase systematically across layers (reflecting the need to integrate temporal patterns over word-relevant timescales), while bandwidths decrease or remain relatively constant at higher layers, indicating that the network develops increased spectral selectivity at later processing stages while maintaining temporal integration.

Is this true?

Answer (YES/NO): NO